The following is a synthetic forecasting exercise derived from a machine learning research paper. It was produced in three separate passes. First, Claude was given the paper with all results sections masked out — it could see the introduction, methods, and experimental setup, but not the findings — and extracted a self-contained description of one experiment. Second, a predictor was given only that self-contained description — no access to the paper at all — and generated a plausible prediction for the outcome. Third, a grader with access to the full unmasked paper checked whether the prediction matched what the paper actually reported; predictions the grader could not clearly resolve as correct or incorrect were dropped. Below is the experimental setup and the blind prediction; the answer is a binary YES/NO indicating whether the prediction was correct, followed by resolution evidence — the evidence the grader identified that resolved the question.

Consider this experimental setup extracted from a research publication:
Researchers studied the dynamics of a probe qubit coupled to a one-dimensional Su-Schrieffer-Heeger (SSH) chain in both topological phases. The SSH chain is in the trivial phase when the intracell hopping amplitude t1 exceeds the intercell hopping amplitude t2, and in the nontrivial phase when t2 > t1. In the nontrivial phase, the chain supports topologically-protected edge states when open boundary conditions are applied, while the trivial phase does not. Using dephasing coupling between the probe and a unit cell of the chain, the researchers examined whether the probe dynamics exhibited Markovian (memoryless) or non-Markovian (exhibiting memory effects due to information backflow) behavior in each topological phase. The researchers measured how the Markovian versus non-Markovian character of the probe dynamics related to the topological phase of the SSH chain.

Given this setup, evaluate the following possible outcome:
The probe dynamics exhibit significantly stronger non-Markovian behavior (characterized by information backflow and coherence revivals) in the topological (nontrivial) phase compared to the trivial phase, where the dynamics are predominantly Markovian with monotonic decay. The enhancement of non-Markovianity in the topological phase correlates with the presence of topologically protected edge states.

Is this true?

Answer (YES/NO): NO